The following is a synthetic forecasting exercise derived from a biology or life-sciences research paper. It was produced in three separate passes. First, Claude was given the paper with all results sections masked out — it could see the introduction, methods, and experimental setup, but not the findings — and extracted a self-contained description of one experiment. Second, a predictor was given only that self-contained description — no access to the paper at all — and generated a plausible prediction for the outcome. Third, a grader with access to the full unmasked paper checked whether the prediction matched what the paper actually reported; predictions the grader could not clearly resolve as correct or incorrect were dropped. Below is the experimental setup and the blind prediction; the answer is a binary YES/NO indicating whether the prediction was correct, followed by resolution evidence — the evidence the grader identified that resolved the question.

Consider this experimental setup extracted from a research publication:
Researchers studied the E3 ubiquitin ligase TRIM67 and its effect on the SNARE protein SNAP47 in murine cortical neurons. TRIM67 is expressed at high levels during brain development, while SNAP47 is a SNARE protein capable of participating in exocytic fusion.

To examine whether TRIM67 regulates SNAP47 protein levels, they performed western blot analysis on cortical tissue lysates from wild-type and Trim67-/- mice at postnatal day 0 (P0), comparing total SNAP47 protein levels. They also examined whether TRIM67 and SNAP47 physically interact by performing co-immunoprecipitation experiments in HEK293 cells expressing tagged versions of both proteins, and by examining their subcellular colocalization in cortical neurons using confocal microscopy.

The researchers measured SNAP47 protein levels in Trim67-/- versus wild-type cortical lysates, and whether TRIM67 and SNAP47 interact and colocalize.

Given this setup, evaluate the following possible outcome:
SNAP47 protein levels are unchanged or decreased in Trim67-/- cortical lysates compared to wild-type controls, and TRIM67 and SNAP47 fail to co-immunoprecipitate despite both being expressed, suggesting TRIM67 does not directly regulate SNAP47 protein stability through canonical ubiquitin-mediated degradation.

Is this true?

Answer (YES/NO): NO